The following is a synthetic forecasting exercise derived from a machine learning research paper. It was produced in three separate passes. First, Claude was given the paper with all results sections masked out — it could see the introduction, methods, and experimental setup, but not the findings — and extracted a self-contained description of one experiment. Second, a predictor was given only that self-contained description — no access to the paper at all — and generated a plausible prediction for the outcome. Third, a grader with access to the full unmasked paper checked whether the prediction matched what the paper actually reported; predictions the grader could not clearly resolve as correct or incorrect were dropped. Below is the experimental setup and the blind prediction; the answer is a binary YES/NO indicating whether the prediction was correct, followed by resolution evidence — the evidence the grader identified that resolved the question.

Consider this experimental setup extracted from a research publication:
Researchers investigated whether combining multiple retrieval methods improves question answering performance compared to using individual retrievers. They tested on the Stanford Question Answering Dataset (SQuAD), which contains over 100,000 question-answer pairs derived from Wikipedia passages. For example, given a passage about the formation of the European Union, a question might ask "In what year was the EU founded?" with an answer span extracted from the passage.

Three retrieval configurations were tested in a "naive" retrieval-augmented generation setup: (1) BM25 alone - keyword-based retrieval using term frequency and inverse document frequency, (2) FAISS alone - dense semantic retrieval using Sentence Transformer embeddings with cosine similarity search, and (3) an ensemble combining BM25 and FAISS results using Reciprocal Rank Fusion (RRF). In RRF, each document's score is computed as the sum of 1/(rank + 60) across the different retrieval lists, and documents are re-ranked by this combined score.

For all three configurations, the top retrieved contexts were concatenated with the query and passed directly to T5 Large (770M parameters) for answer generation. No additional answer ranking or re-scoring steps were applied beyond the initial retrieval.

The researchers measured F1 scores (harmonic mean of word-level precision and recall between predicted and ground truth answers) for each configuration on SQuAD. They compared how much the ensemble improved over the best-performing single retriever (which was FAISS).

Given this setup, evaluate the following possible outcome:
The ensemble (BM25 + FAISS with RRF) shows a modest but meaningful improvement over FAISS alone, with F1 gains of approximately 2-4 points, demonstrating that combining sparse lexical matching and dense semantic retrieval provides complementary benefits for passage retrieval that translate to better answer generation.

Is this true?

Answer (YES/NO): NO